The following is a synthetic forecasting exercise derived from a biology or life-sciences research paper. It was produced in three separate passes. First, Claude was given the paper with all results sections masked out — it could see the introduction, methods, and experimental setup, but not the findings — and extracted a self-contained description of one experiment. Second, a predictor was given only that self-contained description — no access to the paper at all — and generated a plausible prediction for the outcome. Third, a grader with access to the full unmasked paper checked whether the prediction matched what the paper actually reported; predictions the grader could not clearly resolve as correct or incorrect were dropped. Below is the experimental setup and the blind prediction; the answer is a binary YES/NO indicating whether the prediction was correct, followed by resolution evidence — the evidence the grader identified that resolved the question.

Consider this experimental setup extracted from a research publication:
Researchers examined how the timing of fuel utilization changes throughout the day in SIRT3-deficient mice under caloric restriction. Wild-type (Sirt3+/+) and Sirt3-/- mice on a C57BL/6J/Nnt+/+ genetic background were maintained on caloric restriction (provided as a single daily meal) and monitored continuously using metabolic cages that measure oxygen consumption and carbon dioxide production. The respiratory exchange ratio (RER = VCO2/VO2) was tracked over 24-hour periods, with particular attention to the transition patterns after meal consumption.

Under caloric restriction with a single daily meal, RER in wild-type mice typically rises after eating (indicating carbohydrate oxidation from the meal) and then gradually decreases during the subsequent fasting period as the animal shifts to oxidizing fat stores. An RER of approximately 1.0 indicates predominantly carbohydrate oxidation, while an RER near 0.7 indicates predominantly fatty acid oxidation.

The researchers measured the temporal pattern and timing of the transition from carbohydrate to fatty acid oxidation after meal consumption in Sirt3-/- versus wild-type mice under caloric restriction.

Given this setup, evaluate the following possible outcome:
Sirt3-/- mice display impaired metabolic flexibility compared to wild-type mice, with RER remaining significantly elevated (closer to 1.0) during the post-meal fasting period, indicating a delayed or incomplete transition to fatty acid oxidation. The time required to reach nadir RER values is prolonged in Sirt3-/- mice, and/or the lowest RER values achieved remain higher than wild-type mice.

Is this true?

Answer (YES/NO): NO